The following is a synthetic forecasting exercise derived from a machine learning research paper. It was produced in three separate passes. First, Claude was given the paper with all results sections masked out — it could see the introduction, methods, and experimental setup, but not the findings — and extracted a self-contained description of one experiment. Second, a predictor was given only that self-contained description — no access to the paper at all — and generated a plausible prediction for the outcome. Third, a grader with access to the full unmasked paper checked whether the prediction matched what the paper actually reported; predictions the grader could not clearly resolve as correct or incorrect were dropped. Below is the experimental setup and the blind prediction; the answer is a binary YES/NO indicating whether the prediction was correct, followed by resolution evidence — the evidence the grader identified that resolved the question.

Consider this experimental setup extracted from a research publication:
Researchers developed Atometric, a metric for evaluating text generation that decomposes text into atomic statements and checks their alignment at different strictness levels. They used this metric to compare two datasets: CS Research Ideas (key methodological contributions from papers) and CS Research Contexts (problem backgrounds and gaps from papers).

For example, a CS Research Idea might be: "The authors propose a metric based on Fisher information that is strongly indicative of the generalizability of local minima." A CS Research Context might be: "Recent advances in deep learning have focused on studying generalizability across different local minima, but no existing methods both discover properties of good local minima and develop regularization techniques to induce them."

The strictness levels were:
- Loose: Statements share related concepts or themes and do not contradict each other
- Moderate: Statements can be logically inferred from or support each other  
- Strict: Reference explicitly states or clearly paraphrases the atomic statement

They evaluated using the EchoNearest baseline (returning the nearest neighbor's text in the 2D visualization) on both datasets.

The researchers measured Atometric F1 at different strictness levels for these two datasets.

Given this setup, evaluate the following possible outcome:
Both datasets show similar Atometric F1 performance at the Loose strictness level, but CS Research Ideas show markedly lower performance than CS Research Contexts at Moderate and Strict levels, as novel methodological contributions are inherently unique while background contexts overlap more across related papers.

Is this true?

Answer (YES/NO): NO